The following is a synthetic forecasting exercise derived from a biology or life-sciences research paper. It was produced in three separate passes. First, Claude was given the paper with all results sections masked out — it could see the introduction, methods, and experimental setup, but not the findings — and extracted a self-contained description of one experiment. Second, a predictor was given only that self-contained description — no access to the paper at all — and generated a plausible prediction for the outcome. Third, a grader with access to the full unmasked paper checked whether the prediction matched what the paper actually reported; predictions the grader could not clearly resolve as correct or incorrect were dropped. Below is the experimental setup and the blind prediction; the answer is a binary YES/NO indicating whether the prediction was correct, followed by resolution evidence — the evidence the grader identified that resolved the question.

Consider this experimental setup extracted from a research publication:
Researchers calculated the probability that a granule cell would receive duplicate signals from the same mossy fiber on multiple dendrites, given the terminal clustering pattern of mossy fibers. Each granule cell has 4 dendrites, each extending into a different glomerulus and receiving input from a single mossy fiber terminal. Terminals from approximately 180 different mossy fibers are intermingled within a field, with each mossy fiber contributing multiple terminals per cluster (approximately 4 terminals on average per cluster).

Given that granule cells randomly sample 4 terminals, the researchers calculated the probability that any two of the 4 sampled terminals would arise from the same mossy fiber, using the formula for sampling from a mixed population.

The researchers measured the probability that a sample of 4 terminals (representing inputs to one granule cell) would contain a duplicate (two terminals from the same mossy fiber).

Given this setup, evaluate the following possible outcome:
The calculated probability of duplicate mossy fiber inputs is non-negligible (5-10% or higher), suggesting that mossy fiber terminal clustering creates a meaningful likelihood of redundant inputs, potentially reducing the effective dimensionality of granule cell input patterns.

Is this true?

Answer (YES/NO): NO